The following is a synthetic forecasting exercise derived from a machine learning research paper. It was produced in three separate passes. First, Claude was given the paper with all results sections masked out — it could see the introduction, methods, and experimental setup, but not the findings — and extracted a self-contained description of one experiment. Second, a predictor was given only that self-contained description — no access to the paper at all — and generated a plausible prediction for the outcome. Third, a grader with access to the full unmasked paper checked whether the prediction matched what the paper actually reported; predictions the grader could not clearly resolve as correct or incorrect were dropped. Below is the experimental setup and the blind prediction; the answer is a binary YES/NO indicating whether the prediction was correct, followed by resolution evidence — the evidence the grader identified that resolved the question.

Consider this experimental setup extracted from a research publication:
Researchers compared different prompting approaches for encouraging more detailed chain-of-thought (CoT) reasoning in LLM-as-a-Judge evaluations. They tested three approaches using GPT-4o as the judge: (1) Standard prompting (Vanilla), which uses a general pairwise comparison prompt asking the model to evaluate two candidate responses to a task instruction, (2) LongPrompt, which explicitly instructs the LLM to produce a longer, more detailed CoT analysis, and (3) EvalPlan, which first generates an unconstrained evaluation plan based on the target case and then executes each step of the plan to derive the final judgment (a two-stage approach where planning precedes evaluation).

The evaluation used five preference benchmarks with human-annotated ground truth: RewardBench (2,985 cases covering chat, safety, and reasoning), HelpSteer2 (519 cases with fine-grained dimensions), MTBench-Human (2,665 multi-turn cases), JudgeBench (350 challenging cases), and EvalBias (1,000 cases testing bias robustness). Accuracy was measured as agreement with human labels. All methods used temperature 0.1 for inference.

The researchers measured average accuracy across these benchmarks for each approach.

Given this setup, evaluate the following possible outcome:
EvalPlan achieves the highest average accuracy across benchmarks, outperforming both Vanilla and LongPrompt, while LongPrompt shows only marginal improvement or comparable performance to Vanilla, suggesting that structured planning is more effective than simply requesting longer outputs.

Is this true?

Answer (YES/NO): YES